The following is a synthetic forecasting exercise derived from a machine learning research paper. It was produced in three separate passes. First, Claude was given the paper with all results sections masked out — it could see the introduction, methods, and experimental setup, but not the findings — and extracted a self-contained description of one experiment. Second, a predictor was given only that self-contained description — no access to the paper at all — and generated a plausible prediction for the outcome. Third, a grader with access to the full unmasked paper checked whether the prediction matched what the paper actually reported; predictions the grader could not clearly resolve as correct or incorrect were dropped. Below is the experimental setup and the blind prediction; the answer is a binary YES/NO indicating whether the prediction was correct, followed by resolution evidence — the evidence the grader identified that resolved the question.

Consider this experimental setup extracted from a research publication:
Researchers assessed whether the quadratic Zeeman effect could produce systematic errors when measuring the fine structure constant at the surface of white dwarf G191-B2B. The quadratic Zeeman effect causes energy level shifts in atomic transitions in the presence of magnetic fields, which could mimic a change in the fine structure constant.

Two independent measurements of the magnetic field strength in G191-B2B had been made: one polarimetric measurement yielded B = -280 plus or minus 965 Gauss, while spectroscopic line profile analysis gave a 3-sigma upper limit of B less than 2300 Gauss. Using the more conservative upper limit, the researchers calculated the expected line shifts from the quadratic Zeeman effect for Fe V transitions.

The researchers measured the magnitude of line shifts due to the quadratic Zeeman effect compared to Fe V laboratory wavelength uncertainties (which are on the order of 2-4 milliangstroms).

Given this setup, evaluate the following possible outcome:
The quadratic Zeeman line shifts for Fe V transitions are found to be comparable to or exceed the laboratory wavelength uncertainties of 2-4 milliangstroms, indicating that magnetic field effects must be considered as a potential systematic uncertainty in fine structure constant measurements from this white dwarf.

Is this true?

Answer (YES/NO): NO